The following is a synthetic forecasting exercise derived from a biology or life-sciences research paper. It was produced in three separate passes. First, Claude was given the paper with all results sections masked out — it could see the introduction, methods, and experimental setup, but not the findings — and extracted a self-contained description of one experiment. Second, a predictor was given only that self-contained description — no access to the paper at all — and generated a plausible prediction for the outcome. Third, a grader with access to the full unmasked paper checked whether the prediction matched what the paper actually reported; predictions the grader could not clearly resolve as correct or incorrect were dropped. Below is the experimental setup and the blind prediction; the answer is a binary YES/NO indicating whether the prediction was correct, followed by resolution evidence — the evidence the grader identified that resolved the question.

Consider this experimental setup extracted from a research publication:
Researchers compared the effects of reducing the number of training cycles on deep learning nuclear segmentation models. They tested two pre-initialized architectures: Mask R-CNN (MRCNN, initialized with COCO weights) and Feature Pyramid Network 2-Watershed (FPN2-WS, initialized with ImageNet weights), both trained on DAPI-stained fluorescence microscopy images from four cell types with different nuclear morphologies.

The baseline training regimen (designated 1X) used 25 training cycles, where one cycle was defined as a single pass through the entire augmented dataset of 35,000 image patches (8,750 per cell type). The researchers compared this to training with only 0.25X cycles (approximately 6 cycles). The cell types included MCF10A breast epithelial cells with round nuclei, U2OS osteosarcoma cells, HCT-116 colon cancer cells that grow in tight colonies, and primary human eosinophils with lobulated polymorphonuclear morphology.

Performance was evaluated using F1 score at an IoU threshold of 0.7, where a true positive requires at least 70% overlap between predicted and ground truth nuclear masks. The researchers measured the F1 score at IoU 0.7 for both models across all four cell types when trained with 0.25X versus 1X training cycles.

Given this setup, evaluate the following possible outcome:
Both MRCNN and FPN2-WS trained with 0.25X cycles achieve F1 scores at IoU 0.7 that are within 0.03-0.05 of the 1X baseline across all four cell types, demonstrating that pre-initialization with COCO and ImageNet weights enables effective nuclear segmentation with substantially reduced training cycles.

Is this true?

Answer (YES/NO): NO